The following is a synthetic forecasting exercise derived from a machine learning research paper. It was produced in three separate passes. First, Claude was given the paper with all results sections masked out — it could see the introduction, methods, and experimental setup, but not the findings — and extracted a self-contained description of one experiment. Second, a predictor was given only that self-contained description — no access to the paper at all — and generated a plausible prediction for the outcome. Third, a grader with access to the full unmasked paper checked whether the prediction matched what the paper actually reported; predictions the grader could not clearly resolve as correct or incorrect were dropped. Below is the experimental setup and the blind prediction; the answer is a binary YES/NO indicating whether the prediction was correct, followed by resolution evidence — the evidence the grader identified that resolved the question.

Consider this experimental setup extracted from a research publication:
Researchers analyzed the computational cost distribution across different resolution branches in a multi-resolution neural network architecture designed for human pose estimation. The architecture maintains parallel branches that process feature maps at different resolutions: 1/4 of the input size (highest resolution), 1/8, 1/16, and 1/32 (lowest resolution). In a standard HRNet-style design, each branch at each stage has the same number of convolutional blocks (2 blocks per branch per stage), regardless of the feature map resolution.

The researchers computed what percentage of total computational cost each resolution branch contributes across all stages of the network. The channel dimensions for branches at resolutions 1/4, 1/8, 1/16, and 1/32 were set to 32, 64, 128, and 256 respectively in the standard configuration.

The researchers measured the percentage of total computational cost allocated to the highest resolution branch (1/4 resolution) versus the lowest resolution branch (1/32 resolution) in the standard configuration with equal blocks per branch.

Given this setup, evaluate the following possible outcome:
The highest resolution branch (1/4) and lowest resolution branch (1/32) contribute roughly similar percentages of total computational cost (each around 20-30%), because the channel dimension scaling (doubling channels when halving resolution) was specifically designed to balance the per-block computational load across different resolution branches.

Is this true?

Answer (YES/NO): NO